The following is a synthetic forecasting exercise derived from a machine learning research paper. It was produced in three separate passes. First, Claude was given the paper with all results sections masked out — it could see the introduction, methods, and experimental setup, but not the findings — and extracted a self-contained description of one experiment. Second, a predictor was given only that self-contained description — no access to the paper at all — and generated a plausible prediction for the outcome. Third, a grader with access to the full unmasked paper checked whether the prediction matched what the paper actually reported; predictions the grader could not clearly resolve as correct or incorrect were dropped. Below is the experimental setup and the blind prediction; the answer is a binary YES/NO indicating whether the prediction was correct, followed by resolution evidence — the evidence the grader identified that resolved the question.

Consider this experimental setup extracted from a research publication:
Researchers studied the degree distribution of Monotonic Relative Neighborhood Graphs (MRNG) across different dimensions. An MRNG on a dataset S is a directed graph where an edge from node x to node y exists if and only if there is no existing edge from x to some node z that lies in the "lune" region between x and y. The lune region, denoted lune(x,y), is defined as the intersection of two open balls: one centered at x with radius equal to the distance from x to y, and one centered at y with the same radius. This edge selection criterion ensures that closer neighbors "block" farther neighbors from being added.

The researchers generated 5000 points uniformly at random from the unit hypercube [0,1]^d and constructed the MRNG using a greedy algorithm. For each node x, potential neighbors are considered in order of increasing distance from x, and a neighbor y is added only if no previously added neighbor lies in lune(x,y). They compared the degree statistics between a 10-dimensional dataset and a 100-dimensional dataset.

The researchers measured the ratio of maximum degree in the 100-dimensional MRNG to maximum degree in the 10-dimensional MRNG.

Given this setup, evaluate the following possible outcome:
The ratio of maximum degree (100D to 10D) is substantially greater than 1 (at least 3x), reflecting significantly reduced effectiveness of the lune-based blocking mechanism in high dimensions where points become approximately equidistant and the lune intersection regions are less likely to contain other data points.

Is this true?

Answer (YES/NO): YES